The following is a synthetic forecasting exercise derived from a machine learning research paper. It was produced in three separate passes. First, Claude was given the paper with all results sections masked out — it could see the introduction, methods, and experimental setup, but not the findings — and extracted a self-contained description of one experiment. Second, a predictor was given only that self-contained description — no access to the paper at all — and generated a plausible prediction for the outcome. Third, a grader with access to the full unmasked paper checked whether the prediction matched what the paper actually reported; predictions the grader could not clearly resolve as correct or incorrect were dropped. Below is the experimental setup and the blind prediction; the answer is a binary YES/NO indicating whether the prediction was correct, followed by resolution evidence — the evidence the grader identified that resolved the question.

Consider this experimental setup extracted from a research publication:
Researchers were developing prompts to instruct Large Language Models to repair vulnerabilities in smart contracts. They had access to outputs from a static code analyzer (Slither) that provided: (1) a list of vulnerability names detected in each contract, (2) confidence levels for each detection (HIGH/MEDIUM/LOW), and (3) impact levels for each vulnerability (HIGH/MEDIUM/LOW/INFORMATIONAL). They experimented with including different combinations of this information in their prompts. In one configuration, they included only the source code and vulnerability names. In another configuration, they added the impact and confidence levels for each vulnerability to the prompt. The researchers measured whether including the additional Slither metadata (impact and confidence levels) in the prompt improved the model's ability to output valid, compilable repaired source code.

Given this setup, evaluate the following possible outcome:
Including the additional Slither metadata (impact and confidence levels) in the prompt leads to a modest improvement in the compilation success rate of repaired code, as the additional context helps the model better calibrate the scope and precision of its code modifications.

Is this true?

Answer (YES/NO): NO